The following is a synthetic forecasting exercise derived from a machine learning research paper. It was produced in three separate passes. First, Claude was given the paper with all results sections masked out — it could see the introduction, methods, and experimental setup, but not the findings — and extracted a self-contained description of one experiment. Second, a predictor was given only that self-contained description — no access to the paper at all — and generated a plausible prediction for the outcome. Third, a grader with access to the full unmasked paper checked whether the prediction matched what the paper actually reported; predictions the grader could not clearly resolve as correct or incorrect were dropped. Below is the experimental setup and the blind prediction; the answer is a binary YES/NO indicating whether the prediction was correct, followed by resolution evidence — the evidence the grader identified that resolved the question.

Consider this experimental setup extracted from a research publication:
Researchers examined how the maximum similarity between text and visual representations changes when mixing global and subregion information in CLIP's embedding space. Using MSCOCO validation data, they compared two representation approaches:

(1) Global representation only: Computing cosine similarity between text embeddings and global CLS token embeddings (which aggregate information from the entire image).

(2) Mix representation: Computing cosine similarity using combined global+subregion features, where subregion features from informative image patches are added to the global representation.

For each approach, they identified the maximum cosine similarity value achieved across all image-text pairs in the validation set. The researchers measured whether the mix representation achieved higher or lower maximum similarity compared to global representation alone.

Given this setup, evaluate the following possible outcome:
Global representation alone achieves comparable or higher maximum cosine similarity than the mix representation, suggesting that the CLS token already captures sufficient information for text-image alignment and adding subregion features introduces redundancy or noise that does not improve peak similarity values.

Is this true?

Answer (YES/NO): YES